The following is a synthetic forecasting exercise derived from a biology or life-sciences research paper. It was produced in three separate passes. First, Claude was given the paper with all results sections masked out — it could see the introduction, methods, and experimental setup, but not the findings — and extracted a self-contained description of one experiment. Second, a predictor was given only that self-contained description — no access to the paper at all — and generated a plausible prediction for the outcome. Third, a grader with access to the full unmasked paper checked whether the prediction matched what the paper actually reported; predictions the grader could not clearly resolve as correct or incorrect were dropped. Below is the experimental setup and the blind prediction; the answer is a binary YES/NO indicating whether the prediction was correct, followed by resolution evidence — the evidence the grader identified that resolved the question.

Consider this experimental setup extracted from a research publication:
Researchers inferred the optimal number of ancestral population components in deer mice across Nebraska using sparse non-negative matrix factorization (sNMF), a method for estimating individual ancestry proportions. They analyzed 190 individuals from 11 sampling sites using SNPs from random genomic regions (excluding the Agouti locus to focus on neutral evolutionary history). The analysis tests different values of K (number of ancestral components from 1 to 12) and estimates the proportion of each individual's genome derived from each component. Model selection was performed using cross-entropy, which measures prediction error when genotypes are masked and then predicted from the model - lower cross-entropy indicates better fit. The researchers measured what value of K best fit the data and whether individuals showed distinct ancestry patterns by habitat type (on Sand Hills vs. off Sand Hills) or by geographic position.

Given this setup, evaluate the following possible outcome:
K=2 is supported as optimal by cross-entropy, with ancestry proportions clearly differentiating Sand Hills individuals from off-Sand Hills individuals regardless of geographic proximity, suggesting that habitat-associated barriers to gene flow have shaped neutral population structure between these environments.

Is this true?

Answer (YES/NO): NO